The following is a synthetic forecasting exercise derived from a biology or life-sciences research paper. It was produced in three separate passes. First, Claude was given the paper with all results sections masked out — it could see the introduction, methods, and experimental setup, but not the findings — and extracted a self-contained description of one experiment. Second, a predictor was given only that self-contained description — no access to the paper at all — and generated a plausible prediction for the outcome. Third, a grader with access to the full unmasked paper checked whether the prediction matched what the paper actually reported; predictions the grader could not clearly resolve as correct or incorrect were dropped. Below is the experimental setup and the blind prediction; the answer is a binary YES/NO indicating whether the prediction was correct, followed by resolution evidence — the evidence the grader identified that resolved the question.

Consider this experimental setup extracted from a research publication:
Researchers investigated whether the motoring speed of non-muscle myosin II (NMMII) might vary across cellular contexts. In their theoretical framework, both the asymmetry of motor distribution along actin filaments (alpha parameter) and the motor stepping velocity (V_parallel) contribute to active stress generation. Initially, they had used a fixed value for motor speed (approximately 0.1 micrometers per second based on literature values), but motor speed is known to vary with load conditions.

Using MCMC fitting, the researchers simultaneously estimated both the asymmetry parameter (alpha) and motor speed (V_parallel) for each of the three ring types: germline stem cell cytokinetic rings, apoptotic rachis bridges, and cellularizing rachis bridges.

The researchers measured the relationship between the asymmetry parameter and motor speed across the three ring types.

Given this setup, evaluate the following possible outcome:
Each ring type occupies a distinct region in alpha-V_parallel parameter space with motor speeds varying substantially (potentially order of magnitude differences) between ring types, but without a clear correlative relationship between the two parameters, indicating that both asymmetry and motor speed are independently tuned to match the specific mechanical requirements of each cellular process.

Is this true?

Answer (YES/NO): NO